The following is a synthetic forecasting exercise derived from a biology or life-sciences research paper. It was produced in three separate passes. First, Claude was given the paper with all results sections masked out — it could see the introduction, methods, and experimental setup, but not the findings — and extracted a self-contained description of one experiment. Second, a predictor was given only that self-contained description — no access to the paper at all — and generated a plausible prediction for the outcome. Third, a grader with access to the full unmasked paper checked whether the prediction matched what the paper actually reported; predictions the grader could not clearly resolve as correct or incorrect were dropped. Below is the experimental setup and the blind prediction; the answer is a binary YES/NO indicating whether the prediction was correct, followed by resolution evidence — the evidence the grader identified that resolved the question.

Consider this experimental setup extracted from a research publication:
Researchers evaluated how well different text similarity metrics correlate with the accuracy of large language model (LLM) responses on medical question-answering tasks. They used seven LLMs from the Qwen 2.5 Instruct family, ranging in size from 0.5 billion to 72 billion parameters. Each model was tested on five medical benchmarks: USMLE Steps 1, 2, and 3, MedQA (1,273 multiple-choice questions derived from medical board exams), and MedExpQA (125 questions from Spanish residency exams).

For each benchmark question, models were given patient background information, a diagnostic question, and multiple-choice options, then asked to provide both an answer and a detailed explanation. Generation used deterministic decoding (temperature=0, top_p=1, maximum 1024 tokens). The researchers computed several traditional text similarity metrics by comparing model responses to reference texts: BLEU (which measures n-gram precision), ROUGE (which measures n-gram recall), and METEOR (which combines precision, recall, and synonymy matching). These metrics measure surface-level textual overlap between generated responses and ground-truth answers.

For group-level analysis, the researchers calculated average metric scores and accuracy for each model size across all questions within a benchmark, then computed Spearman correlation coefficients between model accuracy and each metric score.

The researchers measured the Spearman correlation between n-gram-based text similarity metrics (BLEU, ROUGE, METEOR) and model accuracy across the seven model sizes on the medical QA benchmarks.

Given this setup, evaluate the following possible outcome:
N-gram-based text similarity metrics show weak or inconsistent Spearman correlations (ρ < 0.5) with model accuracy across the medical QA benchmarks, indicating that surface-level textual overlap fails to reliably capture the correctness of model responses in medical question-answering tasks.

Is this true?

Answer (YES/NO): NO